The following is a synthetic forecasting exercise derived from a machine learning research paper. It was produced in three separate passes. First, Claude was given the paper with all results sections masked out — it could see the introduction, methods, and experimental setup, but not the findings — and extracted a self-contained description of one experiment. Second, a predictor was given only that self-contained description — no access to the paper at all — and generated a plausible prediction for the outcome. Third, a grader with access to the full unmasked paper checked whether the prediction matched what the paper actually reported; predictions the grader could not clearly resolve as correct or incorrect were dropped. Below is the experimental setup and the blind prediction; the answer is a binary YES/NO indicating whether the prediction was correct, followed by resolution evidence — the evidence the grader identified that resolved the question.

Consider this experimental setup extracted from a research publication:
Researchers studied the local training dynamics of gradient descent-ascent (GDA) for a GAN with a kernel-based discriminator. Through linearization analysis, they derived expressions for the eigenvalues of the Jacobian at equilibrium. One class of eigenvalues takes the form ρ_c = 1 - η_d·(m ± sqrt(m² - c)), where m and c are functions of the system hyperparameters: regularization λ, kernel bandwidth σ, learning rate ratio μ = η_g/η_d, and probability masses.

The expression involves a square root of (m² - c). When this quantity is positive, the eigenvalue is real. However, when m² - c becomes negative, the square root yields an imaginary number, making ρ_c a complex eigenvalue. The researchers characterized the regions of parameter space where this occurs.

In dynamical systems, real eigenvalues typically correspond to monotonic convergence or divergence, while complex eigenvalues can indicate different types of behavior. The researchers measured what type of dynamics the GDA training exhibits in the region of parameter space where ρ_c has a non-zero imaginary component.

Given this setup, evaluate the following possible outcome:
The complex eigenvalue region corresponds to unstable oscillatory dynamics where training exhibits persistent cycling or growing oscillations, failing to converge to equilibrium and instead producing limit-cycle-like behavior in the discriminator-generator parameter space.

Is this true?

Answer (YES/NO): NO